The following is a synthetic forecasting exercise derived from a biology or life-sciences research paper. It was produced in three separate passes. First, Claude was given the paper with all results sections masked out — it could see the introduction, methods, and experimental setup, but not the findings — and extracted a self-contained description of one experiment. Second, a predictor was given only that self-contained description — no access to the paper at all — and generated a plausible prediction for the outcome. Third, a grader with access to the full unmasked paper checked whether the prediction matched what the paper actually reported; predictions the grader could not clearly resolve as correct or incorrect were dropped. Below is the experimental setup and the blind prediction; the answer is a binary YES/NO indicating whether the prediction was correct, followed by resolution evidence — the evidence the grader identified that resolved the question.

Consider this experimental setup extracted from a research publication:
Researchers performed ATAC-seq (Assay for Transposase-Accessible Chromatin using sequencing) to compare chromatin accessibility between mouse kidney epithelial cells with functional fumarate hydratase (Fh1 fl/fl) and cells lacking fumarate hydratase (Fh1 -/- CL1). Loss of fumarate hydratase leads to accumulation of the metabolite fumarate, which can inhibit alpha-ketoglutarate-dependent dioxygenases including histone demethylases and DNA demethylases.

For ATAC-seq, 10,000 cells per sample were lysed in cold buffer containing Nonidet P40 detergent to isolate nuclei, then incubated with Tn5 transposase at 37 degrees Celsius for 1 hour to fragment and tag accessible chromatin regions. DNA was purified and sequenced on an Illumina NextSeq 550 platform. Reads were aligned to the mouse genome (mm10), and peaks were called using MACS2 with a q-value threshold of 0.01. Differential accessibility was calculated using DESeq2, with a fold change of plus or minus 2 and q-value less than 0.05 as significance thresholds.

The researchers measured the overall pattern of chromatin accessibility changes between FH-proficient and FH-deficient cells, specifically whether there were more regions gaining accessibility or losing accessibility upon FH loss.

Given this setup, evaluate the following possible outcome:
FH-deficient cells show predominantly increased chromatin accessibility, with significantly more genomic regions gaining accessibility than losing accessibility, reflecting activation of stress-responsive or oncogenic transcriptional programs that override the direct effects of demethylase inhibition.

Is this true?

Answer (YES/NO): NO